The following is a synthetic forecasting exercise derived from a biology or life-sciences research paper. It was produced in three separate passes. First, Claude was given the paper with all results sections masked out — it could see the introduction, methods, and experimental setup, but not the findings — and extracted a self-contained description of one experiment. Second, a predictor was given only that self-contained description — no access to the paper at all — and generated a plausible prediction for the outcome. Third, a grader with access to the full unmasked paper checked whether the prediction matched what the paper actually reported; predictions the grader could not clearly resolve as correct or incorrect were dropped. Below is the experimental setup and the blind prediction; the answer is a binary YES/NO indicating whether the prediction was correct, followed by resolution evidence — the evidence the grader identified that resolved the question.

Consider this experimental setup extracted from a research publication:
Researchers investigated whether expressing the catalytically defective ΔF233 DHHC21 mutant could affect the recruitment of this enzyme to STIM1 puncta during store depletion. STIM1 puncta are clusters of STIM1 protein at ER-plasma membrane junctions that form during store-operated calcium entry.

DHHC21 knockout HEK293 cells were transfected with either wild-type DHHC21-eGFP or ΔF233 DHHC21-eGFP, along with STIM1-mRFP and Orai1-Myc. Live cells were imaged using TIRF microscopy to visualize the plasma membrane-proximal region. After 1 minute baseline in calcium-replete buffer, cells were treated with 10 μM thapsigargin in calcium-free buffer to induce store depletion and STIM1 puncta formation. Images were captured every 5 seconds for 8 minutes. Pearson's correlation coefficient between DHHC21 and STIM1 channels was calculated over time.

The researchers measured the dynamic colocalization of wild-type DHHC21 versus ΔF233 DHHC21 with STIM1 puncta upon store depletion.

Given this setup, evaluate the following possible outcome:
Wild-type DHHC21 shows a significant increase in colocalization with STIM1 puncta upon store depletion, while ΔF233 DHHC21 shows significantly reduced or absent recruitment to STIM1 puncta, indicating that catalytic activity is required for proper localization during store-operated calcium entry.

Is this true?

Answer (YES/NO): NO